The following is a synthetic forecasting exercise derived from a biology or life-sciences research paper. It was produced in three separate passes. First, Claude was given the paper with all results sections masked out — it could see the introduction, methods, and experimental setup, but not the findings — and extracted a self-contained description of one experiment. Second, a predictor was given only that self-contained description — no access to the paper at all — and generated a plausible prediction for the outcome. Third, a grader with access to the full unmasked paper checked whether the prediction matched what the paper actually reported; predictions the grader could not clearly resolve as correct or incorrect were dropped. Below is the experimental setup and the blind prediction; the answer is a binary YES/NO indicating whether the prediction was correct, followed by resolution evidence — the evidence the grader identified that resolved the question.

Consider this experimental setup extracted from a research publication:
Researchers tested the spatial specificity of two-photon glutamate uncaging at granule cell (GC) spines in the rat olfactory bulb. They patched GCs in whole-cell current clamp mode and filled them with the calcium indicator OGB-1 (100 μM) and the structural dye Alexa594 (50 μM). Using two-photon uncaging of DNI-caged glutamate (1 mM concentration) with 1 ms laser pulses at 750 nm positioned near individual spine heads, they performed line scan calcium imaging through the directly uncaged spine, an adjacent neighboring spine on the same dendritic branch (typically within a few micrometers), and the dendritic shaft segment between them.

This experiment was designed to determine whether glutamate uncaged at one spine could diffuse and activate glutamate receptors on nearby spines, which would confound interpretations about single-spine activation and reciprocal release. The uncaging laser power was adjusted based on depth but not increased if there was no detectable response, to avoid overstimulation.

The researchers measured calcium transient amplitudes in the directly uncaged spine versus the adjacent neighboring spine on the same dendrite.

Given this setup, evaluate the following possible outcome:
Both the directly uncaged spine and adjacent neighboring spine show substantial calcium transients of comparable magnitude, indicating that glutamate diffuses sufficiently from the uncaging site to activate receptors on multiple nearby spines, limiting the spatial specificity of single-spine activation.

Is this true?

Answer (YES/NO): NO